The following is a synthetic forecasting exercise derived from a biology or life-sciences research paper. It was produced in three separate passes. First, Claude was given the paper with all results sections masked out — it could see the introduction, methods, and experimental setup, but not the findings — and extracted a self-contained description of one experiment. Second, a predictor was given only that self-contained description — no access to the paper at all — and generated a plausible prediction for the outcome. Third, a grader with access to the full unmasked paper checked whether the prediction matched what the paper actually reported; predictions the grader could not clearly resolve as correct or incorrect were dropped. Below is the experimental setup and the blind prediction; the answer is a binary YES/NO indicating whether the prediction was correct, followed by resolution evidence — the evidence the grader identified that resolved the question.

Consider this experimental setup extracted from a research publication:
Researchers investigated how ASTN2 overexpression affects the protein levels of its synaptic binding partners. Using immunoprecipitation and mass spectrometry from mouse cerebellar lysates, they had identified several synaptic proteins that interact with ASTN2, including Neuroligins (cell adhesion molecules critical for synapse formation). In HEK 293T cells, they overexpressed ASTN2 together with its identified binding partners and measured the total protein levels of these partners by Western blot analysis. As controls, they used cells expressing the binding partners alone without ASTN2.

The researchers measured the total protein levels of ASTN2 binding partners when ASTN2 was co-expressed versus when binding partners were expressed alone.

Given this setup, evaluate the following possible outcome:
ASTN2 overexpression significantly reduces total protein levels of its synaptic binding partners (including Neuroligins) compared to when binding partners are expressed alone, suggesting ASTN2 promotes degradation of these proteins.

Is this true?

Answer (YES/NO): YES